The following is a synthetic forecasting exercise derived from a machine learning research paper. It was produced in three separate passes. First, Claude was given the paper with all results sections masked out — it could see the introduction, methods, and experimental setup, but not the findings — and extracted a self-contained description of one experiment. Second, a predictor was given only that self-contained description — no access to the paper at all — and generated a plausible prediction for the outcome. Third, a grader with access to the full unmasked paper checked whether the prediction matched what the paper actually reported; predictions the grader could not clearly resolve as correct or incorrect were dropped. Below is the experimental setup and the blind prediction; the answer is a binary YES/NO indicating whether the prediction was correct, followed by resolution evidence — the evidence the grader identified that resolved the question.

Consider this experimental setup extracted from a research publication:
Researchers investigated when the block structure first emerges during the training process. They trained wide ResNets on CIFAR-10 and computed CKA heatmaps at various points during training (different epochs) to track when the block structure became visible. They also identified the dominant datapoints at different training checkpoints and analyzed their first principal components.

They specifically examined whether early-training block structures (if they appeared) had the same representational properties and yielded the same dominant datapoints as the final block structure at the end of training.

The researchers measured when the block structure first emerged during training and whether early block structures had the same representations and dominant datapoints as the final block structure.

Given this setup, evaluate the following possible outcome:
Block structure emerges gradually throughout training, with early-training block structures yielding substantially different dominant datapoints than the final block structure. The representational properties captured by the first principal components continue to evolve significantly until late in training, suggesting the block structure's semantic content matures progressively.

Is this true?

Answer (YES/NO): NO